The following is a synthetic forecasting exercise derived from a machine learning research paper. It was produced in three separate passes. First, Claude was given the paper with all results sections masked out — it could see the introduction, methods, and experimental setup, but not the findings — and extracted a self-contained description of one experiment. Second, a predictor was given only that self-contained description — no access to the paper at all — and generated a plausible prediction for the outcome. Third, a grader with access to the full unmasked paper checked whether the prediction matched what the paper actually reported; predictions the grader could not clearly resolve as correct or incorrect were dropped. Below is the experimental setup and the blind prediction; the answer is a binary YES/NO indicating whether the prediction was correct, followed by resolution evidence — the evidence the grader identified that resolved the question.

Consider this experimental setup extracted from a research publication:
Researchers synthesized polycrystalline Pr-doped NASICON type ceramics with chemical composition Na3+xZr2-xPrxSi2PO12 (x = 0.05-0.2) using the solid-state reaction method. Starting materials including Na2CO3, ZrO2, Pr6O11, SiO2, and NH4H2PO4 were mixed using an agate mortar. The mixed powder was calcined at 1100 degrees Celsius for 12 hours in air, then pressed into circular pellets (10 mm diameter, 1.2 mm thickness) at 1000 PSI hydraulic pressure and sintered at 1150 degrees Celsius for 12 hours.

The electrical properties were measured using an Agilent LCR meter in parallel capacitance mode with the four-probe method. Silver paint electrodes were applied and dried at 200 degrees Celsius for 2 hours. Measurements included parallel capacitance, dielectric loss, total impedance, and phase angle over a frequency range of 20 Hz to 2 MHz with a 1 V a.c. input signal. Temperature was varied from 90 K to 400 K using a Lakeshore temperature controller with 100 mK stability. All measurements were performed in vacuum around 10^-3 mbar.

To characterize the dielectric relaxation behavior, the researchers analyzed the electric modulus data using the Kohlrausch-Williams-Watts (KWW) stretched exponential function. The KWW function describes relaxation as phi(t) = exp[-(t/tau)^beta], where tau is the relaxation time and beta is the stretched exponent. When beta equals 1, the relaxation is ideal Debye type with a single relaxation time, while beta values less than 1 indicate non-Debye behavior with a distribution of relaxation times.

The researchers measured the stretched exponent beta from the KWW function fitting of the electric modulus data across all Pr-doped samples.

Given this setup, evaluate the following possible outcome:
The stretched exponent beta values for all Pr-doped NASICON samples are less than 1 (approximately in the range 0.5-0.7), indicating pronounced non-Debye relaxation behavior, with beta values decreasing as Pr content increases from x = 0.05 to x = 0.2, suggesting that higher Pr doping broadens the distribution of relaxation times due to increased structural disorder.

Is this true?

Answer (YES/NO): NO